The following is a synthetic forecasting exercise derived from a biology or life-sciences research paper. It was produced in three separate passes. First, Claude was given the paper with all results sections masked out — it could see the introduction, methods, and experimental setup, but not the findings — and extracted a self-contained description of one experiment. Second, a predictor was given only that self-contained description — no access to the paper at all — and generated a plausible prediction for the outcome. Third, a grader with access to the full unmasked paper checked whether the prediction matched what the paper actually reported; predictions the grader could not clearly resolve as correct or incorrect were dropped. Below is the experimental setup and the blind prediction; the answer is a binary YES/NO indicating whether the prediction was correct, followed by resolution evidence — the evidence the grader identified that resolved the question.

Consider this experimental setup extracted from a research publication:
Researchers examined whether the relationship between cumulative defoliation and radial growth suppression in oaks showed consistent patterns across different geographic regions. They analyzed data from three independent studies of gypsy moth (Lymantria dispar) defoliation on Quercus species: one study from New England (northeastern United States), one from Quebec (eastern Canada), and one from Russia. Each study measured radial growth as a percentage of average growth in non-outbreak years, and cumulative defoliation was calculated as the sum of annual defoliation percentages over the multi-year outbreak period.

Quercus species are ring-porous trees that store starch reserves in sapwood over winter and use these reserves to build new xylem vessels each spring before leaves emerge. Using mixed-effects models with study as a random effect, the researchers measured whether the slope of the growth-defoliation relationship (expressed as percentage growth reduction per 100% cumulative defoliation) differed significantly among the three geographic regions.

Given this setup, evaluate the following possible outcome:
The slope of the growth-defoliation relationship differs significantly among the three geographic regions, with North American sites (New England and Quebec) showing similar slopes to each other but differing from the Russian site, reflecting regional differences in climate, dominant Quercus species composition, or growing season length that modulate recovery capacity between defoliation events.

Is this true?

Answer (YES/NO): NO